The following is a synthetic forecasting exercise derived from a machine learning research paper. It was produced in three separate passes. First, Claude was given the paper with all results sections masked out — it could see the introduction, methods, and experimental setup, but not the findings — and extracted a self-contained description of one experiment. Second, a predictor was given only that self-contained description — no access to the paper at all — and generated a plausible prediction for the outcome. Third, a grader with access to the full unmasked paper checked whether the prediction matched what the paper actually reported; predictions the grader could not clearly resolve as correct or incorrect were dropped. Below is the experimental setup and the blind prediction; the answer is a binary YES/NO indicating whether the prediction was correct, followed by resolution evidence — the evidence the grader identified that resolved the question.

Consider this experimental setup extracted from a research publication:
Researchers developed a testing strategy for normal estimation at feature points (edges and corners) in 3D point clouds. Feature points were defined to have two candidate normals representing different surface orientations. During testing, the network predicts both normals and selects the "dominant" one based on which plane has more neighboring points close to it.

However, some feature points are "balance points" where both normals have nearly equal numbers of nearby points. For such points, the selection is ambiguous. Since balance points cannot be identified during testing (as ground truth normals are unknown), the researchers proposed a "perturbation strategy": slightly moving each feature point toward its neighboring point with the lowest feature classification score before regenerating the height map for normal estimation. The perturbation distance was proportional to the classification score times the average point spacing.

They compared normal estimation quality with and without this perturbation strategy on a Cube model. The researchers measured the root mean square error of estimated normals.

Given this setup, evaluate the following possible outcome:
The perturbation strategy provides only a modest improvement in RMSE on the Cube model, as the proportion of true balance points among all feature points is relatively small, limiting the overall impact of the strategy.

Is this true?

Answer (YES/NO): NO